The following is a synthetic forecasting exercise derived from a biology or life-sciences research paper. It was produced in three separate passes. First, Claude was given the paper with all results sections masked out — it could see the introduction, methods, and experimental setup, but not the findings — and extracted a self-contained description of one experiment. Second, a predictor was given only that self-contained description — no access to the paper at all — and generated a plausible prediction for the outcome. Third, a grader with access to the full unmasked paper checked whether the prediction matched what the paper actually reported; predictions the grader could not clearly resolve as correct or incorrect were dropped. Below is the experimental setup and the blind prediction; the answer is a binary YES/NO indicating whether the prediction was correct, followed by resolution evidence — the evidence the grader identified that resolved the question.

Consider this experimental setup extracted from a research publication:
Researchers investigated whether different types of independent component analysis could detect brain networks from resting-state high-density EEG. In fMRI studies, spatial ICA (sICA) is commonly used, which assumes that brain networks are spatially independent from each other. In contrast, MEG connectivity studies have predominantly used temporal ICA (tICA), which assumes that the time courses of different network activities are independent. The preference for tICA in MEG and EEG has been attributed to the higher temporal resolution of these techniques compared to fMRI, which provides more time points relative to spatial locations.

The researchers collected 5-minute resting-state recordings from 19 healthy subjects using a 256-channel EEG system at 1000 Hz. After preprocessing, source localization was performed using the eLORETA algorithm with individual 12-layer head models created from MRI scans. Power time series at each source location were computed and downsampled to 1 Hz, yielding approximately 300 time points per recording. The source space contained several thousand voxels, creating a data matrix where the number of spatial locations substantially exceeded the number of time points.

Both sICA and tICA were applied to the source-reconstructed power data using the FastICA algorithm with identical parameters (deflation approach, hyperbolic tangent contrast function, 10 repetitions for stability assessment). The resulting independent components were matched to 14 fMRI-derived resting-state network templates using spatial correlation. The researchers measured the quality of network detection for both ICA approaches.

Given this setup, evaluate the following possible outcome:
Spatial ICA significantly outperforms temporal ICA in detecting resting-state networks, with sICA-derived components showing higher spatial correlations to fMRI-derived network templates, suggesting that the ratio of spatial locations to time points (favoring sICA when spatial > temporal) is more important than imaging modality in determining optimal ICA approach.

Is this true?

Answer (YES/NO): NO